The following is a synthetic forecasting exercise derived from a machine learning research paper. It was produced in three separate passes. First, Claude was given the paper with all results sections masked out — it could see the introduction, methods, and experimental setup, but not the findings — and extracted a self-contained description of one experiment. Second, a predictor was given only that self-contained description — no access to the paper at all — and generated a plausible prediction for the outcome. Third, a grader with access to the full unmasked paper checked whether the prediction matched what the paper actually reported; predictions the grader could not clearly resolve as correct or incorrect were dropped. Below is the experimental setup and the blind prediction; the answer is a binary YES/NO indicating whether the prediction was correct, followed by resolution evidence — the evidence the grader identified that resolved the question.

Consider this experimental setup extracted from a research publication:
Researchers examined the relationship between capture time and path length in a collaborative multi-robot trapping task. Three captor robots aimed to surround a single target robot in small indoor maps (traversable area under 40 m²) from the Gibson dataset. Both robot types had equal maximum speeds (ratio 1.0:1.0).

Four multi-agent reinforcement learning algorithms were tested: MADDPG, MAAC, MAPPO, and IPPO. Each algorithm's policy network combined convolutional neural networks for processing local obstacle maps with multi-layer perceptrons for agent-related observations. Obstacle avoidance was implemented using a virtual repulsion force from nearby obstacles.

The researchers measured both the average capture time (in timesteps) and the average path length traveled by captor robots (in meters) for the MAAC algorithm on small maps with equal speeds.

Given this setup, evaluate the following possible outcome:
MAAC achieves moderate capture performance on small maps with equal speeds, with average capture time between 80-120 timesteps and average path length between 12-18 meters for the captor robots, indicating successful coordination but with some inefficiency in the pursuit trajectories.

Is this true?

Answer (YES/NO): NO